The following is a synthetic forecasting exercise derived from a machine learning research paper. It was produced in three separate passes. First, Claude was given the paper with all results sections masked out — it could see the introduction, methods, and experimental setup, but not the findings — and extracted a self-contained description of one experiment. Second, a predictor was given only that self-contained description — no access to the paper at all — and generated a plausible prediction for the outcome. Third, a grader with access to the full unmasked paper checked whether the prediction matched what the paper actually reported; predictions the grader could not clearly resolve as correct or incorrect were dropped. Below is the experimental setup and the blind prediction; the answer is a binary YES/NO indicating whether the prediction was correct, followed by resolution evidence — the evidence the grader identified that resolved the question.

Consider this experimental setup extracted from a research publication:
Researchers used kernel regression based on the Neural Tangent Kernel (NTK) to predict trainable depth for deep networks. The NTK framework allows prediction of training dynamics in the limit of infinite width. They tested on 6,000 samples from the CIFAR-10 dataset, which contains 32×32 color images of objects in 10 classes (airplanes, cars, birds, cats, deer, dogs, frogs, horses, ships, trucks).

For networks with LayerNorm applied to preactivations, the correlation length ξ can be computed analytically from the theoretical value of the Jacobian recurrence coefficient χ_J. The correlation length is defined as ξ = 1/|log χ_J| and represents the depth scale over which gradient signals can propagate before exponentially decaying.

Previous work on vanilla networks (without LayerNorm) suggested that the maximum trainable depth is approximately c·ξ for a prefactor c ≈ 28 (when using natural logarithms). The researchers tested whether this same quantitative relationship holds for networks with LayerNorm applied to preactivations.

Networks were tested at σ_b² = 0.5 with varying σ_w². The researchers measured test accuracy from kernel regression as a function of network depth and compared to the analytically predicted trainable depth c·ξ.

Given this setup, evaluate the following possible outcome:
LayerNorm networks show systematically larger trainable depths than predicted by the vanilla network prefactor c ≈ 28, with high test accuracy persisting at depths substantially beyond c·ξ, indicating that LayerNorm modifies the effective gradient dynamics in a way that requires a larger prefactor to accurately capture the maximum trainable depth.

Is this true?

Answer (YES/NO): NO